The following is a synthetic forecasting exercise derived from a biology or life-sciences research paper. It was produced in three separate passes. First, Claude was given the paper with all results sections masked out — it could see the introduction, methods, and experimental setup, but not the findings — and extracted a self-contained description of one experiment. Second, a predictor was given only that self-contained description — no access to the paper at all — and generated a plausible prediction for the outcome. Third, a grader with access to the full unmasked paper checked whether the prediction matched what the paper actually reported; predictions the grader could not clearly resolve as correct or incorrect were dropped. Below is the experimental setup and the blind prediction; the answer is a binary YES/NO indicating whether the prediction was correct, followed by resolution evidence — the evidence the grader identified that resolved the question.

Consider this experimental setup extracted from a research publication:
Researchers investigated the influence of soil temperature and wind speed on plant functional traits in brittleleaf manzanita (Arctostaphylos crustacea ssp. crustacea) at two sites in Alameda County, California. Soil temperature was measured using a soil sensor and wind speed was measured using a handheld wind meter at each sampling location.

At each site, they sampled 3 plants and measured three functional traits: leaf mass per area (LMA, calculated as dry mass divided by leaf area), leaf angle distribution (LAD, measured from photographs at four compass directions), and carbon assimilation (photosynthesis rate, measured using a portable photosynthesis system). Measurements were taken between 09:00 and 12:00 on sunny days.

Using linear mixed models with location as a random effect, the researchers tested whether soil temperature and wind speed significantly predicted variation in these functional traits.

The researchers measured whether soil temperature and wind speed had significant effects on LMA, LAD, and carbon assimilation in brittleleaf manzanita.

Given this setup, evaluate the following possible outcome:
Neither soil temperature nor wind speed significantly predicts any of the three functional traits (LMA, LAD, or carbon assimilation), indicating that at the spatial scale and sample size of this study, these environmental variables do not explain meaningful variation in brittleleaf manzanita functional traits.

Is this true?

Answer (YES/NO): NO